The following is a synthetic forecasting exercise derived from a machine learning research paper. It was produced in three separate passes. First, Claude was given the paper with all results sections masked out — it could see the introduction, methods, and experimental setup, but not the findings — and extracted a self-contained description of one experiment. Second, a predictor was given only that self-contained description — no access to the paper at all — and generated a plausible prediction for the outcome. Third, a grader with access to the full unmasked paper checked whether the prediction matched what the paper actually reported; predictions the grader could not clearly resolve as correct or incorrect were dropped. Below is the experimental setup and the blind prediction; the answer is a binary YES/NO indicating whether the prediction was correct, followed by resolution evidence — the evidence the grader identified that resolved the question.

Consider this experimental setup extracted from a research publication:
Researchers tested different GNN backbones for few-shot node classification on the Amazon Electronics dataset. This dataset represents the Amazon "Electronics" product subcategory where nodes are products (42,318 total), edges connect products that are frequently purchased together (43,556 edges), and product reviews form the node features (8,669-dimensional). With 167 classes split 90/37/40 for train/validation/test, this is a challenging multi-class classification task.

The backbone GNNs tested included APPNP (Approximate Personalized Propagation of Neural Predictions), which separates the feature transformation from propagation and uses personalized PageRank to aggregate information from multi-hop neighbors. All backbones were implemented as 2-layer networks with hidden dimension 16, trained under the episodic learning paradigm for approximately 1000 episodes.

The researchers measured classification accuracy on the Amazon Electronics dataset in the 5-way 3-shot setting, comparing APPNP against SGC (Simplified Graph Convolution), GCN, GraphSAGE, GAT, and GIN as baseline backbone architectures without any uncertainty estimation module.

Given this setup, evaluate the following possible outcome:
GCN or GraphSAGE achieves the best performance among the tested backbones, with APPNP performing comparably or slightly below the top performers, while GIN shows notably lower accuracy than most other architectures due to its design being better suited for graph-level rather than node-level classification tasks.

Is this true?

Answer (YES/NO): NO